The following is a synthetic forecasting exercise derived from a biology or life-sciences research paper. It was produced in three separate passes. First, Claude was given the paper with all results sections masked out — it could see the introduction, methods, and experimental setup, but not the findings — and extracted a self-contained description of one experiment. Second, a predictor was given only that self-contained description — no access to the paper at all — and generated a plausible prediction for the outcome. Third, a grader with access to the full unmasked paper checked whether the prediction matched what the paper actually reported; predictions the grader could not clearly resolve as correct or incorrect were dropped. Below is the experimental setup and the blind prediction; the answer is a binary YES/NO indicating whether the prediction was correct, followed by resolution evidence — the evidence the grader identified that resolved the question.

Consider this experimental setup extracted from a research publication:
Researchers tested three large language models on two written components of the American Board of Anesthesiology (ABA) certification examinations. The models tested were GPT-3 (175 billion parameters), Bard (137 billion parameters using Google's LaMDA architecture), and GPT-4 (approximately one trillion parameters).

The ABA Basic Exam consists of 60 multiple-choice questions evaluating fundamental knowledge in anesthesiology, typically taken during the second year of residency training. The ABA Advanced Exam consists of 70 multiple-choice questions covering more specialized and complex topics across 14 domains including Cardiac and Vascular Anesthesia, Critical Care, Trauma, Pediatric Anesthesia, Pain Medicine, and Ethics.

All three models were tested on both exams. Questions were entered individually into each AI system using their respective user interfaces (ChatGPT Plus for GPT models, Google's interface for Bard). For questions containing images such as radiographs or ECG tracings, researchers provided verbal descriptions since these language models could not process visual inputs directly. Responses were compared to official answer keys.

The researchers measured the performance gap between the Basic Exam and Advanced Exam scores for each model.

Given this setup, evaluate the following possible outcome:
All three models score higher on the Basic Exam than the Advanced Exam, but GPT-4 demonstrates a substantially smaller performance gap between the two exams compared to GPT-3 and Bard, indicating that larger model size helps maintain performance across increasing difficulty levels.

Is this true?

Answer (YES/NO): NO